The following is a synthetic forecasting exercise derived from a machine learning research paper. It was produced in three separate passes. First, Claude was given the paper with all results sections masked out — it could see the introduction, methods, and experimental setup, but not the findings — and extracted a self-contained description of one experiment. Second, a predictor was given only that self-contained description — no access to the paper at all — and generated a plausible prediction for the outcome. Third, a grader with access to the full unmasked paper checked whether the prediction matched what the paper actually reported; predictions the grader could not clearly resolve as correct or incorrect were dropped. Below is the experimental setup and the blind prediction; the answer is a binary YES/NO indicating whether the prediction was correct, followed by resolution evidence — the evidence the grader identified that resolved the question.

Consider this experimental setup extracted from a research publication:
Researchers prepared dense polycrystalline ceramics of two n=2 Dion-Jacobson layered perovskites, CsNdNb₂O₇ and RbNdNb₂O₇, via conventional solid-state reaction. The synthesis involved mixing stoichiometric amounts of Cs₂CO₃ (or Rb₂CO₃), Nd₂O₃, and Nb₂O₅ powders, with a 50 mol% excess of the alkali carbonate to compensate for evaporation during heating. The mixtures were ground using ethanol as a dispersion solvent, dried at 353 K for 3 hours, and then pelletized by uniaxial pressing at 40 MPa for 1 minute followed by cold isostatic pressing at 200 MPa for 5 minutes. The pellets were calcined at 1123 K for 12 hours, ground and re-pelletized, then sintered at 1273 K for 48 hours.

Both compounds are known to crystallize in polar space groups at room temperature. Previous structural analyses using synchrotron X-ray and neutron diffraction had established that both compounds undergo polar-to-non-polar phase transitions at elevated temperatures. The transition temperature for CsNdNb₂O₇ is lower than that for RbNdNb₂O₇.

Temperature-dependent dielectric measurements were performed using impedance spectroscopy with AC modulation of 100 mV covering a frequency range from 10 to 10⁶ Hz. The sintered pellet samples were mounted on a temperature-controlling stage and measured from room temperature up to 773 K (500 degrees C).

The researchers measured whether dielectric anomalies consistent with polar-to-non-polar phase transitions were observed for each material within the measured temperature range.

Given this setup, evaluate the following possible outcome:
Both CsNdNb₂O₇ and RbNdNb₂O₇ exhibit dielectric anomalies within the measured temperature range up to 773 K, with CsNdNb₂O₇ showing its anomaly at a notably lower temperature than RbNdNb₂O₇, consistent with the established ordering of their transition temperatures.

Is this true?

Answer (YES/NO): NO